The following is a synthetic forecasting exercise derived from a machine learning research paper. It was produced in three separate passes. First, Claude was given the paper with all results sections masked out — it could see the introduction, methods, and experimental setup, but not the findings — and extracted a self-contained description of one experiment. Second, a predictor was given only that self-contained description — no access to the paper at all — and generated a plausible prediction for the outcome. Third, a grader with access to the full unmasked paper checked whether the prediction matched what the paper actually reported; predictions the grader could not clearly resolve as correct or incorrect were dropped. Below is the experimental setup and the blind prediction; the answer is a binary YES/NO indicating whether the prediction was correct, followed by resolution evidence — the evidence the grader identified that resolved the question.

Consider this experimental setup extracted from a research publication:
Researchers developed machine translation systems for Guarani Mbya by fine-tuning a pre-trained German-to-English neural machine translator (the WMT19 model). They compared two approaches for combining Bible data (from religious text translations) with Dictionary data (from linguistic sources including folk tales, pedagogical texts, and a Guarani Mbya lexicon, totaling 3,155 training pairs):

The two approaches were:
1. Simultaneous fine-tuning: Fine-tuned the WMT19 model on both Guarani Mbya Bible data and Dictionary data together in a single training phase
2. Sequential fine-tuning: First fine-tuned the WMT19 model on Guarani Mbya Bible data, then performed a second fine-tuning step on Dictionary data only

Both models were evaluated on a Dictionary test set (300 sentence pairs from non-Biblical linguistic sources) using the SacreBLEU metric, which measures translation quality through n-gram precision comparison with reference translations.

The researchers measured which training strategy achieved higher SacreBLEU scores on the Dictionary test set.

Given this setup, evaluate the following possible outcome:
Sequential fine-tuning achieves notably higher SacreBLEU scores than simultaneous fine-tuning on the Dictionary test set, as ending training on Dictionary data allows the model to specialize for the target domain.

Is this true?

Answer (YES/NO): NO